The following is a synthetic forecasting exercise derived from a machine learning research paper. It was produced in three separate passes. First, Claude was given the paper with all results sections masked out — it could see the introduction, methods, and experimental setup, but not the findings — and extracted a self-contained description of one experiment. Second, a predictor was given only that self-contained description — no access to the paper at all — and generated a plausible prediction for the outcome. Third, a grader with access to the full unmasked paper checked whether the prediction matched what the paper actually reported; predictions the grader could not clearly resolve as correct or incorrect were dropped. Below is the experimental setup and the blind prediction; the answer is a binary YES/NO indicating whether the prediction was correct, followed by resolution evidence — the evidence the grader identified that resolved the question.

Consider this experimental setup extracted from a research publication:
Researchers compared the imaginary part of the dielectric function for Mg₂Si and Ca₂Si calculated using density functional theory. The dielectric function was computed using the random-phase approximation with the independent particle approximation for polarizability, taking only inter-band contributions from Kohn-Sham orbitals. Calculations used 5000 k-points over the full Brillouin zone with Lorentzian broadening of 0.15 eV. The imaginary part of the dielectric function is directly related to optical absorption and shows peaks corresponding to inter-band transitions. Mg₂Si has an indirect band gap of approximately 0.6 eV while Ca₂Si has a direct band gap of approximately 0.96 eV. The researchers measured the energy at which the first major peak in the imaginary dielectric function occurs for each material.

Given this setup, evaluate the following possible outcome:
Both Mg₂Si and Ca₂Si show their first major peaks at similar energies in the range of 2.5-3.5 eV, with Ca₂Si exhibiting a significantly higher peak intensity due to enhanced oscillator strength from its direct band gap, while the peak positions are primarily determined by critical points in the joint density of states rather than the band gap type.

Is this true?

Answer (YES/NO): NO